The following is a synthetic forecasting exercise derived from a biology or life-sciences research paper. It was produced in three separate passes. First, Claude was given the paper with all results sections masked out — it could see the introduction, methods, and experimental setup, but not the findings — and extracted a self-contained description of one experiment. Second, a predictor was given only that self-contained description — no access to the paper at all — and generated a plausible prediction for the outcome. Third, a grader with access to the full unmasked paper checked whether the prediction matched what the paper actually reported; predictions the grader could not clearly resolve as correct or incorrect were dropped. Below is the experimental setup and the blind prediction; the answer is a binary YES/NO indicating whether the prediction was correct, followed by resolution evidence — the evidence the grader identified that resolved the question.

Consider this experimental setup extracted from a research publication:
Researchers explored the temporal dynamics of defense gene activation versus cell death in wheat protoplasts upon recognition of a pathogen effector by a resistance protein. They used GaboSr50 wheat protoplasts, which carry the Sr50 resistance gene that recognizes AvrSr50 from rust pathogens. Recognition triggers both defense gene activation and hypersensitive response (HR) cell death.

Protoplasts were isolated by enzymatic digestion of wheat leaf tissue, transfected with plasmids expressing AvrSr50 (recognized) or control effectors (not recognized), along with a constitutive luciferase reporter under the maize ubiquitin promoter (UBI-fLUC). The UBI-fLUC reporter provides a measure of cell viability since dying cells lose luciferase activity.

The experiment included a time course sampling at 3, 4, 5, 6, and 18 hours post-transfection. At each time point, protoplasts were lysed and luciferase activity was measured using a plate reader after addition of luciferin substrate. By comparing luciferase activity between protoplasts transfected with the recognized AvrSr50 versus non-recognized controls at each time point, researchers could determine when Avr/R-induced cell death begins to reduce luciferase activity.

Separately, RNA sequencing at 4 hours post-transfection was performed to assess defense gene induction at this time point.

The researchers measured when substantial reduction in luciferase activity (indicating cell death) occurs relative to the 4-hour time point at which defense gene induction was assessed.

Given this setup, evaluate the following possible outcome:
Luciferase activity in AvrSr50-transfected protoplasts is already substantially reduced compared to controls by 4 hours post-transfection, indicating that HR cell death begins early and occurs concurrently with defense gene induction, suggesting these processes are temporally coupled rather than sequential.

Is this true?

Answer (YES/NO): NO